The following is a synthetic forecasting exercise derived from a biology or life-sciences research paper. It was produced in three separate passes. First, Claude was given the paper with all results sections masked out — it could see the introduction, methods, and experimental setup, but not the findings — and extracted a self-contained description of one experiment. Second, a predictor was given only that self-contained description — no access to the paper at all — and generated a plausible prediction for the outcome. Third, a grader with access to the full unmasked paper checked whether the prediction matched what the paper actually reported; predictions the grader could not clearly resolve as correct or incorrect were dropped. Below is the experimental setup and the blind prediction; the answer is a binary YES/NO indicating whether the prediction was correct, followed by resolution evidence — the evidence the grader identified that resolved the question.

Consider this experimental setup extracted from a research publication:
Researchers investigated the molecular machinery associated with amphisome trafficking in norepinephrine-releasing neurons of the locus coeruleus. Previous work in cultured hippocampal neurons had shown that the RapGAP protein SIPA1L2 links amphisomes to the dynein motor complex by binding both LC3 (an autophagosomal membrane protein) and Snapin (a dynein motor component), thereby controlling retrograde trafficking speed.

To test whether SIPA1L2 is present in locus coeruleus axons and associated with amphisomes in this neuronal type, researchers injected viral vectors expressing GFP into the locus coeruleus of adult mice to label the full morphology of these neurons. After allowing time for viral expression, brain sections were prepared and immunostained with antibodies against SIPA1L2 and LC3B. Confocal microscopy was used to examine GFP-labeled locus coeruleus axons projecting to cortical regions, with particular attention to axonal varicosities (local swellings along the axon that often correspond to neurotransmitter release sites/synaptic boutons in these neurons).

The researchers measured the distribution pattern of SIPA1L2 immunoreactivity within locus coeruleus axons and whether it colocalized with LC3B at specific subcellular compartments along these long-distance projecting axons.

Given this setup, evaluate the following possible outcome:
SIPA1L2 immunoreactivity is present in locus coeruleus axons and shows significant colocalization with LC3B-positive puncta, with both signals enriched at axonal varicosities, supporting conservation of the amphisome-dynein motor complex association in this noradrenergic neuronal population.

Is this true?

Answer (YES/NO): YES